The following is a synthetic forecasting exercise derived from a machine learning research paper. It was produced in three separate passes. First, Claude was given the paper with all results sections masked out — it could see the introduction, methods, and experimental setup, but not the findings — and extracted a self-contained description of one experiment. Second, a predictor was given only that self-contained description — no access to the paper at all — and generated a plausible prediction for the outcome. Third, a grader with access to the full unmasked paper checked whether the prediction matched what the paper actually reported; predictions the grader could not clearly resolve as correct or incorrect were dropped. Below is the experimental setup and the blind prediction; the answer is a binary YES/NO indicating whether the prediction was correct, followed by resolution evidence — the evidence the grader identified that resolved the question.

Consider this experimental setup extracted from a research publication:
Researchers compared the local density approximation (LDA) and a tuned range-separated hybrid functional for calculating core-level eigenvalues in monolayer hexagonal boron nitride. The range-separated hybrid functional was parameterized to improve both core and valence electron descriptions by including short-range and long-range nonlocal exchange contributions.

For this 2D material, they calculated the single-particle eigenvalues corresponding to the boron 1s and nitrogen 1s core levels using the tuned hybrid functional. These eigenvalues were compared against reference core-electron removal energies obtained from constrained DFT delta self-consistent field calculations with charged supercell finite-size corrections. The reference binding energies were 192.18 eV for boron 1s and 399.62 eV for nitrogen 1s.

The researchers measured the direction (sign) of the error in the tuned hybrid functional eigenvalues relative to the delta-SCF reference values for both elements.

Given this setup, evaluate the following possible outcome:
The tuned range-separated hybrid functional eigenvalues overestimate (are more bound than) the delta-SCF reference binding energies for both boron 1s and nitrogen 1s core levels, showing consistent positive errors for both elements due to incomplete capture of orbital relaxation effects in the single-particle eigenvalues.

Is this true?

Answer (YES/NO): NO